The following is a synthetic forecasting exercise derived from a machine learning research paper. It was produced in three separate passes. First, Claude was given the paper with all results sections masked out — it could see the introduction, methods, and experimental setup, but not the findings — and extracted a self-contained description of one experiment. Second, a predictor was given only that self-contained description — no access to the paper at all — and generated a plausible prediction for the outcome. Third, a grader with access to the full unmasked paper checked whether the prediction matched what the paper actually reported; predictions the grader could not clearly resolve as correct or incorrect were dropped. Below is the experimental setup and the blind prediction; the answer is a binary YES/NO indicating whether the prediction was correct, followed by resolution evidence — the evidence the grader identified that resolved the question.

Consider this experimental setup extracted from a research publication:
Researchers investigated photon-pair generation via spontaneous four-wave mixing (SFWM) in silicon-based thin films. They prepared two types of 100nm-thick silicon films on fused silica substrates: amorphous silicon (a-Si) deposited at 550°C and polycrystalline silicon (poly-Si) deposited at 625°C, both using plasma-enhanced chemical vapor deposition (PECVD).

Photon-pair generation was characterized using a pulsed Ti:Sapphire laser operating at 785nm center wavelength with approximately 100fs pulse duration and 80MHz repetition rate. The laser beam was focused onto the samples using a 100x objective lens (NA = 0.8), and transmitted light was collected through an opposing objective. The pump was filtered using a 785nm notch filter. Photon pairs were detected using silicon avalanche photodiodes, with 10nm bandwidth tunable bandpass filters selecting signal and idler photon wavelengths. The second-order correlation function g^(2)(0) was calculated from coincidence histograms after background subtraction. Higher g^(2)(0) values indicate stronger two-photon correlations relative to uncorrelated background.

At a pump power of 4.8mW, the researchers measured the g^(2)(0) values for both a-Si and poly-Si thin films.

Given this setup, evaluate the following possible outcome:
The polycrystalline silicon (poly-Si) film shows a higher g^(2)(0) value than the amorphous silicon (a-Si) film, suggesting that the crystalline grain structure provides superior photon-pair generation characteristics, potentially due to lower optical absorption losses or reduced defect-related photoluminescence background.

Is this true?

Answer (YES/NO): NO